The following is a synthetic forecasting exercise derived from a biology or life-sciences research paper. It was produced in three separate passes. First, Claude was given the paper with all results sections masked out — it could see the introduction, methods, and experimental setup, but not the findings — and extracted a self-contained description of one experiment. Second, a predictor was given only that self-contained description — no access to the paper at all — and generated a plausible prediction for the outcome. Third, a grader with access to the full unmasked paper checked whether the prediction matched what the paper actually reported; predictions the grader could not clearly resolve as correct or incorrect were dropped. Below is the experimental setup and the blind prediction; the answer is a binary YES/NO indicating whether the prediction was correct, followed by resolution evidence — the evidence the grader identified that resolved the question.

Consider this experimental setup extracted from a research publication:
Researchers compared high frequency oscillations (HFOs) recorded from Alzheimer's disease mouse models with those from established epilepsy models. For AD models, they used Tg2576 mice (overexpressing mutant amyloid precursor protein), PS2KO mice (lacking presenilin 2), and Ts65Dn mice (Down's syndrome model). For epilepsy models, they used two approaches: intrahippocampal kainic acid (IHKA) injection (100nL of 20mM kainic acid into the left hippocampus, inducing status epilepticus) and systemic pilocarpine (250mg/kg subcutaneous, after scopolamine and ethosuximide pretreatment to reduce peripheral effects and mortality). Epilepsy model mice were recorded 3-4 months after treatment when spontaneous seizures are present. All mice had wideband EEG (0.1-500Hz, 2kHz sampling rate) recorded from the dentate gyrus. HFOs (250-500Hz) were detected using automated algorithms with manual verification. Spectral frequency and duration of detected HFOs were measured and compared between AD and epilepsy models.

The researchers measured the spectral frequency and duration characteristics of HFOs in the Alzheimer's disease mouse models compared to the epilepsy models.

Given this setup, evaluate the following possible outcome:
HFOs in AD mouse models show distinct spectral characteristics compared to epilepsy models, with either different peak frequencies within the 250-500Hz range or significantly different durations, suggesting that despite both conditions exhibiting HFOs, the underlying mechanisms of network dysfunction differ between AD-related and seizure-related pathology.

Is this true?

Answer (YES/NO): NO